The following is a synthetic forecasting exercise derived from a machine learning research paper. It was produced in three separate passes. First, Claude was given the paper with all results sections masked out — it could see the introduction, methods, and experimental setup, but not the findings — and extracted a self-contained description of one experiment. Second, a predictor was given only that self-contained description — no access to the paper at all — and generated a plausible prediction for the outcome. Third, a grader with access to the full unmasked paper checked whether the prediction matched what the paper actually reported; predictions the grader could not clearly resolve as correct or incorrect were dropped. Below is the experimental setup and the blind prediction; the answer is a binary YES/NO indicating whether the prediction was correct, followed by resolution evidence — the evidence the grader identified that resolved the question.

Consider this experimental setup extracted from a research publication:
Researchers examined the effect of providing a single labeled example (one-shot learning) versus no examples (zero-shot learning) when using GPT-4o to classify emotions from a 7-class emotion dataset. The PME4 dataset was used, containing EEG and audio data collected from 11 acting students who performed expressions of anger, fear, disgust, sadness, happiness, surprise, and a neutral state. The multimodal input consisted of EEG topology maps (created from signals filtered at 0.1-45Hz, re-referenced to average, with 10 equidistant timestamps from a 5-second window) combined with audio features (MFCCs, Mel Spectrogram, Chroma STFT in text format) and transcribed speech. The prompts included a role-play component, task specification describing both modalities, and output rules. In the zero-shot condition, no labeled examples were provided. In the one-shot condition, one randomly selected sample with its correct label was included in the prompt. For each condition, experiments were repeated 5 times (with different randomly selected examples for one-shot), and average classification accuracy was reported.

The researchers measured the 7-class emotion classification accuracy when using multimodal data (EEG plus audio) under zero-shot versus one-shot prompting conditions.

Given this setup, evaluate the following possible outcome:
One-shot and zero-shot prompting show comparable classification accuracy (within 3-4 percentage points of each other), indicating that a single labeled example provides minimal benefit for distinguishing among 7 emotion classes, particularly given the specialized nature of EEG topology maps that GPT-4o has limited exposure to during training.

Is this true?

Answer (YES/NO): NO